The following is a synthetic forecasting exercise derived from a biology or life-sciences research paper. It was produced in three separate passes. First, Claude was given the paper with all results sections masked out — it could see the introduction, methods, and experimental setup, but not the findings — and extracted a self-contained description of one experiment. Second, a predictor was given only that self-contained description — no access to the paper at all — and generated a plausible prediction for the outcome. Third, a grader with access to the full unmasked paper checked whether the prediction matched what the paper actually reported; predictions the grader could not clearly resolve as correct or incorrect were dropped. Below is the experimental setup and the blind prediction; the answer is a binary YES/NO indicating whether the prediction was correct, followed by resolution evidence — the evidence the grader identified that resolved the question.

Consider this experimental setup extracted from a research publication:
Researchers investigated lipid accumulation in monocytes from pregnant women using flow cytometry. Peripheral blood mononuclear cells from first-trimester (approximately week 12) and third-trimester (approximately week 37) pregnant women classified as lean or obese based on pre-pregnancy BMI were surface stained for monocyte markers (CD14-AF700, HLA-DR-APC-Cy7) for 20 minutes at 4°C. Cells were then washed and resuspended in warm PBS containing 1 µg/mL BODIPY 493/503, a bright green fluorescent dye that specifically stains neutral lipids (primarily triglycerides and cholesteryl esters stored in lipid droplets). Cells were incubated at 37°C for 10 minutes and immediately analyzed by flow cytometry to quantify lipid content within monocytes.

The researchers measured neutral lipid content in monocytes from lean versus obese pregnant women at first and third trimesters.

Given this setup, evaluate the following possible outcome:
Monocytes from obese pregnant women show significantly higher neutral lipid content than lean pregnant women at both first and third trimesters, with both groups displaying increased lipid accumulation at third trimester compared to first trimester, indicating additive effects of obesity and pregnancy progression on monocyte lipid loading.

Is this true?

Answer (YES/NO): NO